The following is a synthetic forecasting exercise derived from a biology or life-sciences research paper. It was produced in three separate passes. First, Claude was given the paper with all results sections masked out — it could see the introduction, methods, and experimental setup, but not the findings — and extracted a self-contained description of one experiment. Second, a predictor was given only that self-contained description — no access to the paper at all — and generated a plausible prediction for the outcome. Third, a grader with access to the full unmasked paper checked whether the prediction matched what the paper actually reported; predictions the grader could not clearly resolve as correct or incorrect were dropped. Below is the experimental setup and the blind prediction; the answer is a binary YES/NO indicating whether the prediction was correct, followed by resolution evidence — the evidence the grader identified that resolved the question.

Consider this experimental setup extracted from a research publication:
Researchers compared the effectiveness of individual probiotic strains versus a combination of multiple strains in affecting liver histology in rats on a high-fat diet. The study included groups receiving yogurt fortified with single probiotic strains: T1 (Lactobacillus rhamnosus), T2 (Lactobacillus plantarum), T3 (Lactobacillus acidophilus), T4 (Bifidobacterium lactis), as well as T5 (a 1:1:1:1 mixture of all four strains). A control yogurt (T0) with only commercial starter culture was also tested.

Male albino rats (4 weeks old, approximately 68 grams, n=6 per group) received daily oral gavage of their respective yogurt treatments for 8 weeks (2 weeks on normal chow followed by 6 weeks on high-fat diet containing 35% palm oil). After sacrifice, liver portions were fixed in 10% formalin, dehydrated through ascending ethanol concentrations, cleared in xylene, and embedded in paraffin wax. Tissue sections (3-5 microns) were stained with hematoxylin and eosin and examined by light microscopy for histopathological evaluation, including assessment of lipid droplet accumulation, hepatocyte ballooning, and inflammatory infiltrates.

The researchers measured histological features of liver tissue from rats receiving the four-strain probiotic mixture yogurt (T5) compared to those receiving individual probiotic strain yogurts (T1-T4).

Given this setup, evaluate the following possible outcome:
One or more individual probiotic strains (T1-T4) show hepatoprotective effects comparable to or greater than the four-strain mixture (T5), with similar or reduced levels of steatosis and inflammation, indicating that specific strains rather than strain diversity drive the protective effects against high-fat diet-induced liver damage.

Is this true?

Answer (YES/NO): YES